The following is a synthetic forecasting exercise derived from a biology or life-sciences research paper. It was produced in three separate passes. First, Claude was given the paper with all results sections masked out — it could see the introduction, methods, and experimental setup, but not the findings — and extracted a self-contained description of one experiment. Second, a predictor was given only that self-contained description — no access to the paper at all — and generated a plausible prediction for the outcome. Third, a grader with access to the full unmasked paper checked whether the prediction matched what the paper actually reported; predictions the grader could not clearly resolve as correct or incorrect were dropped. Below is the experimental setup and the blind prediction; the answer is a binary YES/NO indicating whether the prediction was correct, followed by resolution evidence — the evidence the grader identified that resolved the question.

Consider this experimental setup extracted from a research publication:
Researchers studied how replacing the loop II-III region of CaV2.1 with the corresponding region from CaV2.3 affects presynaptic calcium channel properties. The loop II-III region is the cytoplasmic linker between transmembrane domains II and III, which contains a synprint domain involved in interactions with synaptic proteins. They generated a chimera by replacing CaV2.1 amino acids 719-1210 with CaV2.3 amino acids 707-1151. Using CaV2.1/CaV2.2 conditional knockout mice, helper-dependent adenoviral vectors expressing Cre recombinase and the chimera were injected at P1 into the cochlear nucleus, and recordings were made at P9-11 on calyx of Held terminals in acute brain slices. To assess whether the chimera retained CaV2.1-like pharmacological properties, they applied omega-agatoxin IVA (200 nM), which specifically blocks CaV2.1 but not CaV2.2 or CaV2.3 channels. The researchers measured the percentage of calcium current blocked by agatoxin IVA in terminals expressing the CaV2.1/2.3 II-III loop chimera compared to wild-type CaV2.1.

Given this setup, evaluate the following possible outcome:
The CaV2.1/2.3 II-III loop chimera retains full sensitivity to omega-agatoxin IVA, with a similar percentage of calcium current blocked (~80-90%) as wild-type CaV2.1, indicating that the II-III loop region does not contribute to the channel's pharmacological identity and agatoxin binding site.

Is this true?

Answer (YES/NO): YES